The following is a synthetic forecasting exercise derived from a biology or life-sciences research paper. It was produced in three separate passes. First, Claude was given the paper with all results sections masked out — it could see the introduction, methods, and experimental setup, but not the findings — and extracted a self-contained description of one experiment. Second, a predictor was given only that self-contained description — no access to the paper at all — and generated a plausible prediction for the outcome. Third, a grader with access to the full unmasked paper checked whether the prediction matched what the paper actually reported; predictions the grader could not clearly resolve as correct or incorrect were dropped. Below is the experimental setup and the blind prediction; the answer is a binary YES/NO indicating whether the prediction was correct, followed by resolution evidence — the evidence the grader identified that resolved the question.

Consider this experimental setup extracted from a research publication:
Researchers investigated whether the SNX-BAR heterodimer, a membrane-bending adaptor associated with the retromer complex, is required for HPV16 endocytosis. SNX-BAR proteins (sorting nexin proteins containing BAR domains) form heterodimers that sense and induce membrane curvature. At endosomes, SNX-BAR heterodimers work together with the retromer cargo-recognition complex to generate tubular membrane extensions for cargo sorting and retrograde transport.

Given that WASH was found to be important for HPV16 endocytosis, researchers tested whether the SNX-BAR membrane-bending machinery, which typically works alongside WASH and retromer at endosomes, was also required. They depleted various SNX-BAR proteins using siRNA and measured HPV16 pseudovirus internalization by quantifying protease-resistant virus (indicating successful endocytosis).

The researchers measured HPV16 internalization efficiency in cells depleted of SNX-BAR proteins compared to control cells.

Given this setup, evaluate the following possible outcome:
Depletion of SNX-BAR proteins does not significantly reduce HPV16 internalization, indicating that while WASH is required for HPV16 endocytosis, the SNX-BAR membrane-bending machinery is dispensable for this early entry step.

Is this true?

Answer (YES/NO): YES